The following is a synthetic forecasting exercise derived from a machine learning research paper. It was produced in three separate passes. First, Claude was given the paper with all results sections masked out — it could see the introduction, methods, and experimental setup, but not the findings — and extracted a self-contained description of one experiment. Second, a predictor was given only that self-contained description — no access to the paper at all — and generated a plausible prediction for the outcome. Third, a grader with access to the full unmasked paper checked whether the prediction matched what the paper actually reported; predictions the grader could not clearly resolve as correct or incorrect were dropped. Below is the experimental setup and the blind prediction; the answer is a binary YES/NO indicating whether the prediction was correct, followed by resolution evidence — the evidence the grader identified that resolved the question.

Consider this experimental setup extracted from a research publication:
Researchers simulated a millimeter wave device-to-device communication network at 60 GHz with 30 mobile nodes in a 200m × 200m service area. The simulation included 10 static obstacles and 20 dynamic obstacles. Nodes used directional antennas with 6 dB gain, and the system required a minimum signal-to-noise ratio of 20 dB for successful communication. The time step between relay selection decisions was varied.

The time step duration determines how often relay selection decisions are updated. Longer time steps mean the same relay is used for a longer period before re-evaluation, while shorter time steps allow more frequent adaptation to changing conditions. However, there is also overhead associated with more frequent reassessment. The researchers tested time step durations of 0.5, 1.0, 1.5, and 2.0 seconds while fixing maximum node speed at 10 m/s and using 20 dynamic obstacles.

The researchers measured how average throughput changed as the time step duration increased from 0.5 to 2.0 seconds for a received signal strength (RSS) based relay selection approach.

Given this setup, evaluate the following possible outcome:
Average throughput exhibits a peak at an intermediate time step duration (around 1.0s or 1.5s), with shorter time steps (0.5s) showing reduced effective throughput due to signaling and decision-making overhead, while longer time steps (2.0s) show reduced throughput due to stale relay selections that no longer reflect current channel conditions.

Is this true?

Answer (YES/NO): NO